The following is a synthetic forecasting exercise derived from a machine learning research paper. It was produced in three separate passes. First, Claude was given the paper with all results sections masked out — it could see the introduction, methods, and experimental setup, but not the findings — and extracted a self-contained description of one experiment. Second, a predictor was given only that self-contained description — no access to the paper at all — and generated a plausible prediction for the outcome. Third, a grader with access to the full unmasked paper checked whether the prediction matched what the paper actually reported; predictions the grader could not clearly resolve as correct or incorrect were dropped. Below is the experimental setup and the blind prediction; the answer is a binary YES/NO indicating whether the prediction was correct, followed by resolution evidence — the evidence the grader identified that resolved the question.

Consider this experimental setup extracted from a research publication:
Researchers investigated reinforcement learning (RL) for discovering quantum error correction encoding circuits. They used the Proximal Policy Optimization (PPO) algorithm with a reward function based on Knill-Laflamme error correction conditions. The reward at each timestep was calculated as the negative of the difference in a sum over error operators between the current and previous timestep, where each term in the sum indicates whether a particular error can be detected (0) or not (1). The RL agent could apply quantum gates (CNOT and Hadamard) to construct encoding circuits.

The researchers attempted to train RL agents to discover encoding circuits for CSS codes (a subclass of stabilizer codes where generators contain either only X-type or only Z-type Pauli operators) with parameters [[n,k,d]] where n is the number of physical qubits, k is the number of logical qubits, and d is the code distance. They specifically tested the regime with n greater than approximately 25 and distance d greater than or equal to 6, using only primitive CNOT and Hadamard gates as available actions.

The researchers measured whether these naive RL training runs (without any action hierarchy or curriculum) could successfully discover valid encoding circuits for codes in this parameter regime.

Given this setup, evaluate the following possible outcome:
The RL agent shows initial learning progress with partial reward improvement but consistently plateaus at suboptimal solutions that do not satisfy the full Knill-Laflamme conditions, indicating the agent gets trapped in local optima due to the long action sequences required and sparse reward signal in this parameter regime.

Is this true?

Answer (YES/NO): NO